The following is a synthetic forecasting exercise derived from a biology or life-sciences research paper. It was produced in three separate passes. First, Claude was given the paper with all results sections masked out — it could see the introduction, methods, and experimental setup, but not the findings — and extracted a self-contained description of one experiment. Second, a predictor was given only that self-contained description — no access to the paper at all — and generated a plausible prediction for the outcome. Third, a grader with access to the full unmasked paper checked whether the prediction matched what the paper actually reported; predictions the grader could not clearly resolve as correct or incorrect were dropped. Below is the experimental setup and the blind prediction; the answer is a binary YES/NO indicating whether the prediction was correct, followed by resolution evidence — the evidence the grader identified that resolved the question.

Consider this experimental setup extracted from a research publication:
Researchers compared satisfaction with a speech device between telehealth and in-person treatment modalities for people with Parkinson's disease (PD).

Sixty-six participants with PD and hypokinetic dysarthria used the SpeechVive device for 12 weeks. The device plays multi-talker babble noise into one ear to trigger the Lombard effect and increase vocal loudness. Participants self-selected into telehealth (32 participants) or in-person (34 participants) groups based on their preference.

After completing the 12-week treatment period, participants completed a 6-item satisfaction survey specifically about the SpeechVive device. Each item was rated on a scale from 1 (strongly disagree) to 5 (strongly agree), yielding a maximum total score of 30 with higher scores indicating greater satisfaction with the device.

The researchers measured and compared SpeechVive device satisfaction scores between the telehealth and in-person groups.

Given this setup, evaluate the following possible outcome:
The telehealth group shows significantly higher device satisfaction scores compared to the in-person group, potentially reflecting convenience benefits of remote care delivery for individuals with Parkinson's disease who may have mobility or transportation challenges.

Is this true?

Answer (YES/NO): NO